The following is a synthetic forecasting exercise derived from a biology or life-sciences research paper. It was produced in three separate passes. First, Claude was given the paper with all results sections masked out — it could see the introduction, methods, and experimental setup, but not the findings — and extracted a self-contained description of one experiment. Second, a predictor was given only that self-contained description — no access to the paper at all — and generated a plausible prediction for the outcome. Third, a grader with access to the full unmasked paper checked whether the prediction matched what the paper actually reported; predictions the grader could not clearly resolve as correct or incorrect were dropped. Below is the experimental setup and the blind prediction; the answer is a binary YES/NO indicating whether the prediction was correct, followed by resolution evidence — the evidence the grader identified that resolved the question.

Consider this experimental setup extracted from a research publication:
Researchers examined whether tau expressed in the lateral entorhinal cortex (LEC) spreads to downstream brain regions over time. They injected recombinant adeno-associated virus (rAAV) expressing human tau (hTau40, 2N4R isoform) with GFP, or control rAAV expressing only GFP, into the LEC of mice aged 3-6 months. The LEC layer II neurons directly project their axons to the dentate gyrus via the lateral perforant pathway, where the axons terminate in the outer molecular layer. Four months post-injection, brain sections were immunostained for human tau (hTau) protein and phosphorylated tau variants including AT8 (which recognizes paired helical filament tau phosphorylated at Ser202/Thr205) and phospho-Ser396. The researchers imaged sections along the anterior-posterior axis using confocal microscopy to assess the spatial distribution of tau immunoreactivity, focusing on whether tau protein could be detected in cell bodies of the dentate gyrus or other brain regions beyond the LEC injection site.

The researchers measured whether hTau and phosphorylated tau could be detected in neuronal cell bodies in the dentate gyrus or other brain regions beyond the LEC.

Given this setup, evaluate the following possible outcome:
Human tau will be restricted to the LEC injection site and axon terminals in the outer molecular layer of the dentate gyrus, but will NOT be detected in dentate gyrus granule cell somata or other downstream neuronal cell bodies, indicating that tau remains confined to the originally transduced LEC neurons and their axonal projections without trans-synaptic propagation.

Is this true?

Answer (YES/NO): YES